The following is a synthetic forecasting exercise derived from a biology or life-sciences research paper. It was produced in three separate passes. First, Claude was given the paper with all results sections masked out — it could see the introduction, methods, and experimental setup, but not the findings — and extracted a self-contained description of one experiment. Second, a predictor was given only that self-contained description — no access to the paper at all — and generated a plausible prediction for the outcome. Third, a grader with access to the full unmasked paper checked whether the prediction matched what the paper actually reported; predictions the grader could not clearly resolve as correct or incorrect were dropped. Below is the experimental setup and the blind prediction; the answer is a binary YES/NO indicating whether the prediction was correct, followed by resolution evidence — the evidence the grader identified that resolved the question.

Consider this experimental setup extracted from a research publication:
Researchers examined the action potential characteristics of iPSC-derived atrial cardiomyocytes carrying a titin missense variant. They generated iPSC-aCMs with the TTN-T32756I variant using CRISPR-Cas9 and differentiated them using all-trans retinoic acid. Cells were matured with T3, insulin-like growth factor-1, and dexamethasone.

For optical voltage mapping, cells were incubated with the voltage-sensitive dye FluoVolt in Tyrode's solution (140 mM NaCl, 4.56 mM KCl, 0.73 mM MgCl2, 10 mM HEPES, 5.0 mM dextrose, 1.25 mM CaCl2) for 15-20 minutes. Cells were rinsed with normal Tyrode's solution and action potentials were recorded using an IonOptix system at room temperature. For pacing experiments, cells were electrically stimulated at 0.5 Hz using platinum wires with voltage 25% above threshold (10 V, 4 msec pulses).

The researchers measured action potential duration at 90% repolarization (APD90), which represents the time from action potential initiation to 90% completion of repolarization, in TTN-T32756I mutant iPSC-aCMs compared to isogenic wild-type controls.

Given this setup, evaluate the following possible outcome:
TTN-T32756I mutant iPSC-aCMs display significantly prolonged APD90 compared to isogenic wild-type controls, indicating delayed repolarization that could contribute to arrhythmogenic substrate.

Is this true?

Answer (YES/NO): NO